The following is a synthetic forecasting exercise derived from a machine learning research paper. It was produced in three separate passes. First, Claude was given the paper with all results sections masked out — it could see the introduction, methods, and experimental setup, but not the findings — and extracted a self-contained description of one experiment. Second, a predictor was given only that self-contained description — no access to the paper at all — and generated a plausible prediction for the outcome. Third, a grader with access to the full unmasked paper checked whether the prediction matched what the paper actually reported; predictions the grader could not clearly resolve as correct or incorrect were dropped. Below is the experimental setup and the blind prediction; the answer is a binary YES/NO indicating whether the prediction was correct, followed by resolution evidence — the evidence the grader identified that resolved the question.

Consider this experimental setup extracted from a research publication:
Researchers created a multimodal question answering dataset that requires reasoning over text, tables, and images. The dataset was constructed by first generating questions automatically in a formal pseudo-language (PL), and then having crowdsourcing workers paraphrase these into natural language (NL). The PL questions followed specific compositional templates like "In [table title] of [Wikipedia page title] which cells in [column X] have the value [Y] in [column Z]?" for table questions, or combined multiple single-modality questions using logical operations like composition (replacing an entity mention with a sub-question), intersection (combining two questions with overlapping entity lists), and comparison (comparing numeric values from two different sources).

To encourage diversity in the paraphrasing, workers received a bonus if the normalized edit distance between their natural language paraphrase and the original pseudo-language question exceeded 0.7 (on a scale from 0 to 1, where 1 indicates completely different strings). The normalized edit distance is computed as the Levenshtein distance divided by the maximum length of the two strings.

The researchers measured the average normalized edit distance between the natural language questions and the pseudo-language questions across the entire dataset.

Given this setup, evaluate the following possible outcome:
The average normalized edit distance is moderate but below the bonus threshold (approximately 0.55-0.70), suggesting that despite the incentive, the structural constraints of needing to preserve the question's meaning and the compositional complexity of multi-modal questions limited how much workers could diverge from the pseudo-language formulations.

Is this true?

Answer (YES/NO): NO